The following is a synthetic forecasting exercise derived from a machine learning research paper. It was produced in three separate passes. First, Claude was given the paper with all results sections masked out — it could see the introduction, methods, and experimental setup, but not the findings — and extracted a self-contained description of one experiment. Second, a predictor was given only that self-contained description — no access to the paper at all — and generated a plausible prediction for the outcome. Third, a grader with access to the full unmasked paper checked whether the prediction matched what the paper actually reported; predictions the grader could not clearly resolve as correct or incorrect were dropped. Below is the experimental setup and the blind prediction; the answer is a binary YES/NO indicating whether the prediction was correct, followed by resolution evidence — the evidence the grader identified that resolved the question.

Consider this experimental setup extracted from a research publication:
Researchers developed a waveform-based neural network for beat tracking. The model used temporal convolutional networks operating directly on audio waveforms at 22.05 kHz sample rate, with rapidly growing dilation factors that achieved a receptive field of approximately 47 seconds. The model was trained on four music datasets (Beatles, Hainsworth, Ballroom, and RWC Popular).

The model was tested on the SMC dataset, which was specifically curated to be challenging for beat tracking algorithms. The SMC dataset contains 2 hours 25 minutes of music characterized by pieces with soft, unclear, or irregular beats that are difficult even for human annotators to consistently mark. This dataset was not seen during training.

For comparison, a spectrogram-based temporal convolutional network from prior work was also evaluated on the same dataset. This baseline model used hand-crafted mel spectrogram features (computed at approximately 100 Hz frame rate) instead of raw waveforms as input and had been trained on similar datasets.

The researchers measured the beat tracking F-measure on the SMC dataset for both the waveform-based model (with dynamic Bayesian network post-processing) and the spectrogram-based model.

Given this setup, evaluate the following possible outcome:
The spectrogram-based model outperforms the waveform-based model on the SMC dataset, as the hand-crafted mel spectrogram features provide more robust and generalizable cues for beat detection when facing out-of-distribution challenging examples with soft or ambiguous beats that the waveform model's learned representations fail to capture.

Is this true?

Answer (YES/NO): YES